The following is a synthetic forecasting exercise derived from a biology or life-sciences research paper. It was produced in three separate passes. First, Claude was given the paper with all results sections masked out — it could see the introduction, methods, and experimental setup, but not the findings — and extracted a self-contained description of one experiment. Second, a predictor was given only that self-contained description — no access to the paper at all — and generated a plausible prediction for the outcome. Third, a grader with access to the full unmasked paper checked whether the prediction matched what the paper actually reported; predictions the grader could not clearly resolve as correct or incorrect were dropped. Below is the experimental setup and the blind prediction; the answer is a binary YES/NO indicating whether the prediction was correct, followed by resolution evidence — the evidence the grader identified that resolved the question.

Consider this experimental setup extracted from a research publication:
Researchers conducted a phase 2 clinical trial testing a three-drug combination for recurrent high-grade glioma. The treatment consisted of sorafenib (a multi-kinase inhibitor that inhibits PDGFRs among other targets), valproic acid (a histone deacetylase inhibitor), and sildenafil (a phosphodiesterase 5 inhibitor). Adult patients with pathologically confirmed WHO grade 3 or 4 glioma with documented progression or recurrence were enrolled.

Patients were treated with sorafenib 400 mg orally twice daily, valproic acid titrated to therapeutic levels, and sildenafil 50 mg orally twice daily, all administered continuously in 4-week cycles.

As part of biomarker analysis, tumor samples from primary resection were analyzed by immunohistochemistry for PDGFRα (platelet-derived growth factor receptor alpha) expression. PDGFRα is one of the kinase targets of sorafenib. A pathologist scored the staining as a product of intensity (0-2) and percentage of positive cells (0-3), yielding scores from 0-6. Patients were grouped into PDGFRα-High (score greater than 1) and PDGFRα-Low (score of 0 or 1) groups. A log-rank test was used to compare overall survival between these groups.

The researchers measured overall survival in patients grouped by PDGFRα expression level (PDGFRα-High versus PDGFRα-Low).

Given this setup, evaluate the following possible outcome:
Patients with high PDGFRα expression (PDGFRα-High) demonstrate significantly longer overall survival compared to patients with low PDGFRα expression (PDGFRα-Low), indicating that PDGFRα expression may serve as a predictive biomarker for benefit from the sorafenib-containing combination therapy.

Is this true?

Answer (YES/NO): NO